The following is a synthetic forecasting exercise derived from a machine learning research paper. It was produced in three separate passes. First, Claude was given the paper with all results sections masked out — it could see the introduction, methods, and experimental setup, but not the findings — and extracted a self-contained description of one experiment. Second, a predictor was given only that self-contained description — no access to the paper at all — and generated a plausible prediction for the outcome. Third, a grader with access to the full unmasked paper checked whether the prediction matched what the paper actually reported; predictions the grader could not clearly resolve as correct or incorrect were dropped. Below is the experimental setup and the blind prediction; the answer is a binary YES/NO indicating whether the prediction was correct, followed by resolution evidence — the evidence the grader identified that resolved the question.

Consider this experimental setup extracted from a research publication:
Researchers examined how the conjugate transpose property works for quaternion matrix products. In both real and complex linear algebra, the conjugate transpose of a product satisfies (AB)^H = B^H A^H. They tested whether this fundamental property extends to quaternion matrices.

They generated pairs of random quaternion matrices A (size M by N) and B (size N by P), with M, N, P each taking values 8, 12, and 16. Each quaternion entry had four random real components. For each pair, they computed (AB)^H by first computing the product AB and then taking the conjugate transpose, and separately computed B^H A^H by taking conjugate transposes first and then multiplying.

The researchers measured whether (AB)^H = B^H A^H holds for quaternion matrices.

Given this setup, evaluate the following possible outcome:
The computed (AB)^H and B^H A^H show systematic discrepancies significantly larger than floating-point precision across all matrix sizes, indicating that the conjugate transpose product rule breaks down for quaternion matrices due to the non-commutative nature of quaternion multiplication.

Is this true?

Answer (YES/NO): NO